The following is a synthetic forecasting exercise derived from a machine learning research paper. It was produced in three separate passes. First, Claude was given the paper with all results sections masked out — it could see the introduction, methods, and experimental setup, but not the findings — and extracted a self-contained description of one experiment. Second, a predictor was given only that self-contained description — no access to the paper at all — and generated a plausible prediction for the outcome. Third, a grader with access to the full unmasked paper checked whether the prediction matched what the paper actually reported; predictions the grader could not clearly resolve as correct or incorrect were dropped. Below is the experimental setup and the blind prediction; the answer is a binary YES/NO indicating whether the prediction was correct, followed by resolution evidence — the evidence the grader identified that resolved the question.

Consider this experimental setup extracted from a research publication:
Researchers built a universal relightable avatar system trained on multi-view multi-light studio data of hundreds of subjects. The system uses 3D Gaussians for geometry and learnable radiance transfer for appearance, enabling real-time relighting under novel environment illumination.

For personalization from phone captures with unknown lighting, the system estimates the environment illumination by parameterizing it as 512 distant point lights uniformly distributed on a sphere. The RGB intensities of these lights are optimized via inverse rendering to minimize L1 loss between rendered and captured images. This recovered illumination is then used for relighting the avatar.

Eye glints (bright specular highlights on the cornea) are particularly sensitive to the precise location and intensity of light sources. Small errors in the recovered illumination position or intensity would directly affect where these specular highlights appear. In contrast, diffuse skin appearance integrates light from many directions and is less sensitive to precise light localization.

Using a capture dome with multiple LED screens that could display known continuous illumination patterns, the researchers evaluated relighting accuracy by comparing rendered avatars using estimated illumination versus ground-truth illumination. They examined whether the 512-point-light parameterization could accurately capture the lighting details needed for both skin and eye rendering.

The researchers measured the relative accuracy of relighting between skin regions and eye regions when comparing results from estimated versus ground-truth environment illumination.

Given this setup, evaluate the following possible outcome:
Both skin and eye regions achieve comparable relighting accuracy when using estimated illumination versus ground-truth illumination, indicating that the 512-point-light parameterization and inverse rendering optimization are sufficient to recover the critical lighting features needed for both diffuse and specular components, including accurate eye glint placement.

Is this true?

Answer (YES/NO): NO